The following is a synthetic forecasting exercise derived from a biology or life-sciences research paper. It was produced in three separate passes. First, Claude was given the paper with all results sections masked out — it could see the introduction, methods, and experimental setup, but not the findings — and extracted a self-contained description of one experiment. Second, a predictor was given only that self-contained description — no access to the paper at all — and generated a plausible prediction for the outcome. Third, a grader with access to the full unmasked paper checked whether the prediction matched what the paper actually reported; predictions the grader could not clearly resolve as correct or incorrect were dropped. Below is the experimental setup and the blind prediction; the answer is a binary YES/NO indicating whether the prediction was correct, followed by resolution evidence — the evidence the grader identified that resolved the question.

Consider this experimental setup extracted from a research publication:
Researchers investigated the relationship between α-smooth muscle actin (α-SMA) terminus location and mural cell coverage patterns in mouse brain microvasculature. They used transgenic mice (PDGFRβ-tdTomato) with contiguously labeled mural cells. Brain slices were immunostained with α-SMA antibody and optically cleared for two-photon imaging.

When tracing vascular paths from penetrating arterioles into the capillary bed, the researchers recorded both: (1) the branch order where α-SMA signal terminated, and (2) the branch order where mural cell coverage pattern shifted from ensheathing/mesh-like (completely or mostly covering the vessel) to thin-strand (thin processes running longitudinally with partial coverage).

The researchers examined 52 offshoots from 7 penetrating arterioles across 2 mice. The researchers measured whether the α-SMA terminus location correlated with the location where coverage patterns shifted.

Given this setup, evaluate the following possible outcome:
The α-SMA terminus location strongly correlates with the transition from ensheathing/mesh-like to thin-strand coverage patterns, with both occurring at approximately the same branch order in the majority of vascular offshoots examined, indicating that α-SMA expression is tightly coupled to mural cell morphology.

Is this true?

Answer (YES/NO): NO